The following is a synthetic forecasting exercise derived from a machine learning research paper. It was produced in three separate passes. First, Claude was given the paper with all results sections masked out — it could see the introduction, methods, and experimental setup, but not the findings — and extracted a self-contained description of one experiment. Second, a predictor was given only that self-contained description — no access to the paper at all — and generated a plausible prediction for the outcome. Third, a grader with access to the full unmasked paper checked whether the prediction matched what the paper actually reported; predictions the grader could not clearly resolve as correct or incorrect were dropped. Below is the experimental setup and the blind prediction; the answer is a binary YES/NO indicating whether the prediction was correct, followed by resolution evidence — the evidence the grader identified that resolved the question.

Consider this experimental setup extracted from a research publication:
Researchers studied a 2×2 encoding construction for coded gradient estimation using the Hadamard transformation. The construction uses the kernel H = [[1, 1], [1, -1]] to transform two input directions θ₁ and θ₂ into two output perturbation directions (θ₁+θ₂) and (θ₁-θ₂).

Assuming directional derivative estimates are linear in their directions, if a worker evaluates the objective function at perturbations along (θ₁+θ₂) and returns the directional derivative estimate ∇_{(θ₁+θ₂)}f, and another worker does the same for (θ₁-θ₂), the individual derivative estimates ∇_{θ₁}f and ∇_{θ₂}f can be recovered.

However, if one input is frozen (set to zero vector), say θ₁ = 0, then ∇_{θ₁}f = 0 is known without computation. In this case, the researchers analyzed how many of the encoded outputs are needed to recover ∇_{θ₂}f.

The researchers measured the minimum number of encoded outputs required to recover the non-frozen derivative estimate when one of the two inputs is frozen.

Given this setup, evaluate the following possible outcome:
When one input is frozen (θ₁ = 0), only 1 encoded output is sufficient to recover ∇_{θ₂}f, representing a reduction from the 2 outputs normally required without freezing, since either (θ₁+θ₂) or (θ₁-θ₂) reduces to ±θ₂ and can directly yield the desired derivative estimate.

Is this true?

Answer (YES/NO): YES